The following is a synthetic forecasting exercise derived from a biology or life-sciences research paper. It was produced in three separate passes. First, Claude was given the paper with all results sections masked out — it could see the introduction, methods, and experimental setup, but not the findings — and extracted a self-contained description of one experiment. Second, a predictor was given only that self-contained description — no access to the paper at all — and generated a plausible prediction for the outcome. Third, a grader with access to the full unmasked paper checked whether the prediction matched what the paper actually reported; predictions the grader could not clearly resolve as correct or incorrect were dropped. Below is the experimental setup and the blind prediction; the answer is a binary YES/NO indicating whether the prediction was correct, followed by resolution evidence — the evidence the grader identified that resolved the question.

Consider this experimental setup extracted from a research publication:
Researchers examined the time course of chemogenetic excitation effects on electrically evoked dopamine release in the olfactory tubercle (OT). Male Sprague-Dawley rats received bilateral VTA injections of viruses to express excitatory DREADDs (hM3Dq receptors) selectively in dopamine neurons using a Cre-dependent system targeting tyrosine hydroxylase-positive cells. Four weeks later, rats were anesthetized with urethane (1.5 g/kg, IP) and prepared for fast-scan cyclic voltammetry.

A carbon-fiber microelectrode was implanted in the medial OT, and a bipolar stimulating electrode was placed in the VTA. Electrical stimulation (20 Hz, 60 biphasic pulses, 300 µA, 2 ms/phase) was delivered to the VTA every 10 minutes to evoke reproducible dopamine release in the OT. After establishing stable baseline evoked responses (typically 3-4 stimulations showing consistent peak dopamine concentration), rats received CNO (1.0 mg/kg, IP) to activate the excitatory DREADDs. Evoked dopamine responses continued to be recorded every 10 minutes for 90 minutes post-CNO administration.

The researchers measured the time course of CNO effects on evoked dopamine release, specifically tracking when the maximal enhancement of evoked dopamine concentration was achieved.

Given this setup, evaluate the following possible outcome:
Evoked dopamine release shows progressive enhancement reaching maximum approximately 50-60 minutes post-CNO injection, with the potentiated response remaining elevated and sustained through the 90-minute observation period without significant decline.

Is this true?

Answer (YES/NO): NO